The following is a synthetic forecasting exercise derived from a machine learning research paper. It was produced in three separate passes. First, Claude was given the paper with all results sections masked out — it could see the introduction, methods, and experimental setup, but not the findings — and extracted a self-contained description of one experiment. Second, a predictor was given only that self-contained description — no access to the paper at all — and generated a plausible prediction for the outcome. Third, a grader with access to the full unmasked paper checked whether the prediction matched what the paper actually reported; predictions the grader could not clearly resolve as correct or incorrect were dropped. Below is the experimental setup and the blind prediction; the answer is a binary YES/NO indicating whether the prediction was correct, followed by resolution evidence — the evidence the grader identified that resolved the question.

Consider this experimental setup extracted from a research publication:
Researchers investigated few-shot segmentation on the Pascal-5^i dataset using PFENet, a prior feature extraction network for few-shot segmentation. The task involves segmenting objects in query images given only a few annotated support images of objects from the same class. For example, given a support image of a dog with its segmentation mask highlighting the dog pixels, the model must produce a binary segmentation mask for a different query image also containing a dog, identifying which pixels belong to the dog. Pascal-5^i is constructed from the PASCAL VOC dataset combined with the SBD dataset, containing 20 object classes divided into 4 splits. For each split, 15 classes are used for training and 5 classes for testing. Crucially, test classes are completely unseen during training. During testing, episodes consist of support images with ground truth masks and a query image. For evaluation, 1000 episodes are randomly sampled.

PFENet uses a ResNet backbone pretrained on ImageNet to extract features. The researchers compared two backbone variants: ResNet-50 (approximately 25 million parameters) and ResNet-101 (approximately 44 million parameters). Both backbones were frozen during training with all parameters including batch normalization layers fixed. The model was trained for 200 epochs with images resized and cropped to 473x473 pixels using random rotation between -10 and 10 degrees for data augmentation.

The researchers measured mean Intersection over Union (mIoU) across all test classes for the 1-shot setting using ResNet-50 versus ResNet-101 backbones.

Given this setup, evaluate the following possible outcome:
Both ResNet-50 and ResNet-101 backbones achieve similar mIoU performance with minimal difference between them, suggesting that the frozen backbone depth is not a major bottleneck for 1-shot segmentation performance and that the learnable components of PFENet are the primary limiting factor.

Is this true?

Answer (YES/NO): YES